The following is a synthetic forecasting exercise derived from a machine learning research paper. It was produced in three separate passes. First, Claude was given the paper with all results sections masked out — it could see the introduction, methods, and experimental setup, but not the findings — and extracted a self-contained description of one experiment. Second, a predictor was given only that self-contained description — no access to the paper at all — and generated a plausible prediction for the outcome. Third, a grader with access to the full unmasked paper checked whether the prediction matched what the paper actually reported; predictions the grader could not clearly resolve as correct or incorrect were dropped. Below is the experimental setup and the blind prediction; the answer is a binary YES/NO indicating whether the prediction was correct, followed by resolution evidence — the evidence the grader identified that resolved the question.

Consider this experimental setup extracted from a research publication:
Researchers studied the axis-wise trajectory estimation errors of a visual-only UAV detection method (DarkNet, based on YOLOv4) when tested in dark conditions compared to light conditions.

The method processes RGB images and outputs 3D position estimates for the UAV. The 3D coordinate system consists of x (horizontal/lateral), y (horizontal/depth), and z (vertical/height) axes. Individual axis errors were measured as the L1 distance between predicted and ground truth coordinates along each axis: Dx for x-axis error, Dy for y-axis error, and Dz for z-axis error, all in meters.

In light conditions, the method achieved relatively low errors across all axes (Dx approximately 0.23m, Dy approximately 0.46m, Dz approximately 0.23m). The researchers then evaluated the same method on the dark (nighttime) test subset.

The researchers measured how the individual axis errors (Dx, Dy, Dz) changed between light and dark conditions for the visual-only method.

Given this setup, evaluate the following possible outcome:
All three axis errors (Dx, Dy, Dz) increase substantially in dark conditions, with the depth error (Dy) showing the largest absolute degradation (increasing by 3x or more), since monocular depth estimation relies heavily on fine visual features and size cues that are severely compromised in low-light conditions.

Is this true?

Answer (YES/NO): YES